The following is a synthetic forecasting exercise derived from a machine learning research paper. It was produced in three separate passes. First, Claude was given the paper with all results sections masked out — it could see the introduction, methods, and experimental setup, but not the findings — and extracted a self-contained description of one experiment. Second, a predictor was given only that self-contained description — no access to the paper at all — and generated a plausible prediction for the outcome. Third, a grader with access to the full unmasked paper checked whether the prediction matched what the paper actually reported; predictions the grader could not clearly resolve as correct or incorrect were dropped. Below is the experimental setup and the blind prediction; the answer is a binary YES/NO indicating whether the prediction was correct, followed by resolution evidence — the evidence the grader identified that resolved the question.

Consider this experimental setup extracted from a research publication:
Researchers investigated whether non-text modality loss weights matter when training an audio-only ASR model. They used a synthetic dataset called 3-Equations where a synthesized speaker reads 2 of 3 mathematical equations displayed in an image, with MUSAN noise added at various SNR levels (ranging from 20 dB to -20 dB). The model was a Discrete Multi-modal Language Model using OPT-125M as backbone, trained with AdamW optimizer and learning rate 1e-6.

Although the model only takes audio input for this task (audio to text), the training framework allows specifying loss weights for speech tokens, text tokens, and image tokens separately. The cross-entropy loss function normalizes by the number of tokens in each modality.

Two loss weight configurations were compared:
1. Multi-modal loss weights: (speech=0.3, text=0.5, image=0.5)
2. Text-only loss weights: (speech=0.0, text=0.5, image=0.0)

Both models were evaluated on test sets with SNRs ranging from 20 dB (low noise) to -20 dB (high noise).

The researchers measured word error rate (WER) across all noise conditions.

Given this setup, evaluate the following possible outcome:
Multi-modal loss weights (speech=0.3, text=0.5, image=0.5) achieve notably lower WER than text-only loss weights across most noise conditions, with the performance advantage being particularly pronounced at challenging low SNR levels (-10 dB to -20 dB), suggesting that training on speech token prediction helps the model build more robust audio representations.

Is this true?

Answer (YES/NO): NO